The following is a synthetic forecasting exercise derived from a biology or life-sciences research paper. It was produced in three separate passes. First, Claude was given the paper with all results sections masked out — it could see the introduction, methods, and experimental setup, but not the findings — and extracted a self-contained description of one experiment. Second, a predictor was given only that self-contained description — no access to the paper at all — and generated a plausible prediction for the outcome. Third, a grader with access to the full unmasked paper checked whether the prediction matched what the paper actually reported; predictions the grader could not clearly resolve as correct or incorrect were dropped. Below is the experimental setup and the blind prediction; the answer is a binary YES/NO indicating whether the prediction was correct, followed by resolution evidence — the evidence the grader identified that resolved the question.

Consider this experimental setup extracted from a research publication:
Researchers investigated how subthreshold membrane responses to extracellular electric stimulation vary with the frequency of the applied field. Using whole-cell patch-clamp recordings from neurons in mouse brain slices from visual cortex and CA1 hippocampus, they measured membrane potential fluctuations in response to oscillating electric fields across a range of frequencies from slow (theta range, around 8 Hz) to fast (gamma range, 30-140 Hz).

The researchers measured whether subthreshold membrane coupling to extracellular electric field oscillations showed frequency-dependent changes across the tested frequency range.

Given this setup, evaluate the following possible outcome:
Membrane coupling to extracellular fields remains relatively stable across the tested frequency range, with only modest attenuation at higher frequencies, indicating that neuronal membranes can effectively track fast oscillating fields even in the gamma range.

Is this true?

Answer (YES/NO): NO